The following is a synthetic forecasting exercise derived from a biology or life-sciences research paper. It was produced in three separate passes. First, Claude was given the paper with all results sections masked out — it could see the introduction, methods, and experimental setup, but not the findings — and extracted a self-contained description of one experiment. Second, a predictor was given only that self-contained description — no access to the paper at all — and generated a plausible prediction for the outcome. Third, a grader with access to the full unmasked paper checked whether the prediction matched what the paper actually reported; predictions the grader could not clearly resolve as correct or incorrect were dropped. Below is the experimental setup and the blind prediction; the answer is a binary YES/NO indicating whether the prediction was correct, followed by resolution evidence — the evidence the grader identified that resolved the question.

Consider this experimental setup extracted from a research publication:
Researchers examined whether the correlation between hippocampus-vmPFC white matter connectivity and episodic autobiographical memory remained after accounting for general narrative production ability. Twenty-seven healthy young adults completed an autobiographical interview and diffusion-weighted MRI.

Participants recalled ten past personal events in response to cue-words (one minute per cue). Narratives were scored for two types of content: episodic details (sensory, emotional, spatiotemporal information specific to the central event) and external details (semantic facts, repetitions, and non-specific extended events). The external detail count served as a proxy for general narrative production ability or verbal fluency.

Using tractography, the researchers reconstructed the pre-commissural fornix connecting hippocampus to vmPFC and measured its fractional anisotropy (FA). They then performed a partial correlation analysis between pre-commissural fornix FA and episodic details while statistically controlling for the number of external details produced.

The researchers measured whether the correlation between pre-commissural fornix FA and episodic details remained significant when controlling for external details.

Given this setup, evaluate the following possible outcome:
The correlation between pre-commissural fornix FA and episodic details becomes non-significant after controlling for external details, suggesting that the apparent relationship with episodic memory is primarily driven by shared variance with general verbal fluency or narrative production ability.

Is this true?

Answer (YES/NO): NO